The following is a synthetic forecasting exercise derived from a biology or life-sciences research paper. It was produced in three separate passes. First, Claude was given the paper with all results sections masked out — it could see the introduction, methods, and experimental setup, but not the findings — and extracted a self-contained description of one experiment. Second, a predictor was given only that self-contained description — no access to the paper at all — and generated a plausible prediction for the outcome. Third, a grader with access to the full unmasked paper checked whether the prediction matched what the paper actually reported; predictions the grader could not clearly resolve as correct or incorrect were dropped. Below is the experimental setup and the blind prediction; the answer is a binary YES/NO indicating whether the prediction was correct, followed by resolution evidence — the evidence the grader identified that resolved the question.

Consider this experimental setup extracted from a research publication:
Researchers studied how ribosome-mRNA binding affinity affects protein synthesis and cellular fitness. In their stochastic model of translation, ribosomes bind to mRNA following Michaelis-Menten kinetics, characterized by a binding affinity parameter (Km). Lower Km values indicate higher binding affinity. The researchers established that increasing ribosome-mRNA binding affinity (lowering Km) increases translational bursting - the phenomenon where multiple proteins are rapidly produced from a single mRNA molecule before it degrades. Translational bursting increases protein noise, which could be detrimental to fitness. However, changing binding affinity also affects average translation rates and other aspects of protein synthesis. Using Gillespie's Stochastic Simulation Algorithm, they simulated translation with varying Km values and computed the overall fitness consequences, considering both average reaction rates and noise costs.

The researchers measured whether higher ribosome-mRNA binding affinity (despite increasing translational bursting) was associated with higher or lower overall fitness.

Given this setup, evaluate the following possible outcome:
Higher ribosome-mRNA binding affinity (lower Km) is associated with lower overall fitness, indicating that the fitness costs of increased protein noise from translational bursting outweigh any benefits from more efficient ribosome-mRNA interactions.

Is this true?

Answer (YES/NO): NO